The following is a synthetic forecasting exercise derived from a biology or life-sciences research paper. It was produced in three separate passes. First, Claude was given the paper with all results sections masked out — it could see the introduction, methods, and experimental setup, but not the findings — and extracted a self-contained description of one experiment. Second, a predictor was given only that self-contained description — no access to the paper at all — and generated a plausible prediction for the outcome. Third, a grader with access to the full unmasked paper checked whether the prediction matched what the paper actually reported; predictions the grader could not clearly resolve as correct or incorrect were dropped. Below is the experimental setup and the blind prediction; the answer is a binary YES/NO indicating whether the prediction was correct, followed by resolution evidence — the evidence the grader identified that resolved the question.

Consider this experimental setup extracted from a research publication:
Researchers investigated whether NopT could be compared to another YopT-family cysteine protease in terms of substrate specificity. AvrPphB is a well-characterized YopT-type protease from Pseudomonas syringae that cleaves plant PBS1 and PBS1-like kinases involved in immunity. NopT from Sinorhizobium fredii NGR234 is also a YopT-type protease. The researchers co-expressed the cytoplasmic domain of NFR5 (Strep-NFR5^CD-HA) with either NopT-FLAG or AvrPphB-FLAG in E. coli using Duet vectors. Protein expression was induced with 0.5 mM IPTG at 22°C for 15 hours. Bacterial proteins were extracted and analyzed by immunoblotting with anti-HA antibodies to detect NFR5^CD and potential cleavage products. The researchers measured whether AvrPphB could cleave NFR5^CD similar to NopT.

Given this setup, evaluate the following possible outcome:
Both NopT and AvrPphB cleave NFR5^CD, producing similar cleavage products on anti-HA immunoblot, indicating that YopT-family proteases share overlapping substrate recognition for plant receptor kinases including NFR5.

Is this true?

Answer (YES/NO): NO